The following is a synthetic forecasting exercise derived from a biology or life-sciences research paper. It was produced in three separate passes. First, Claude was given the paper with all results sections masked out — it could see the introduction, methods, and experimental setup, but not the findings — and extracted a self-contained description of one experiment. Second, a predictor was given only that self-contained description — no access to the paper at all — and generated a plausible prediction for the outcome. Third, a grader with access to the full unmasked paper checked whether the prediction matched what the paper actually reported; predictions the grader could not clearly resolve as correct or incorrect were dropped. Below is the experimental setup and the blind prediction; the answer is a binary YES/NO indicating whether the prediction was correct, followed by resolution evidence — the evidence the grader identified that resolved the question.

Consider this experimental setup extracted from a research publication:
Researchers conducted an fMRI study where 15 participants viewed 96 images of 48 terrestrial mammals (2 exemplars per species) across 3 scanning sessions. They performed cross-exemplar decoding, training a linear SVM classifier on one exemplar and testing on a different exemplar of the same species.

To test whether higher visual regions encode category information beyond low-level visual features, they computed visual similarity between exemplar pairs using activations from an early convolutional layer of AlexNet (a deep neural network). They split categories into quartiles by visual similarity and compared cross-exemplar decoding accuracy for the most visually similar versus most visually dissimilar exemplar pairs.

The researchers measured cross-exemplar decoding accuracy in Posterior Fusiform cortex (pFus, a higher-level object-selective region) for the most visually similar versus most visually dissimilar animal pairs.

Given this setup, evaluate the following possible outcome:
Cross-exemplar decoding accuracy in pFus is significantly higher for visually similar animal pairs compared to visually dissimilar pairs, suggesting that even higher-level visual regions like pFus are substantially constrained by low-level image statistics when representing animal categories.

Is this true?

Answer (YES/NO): YES